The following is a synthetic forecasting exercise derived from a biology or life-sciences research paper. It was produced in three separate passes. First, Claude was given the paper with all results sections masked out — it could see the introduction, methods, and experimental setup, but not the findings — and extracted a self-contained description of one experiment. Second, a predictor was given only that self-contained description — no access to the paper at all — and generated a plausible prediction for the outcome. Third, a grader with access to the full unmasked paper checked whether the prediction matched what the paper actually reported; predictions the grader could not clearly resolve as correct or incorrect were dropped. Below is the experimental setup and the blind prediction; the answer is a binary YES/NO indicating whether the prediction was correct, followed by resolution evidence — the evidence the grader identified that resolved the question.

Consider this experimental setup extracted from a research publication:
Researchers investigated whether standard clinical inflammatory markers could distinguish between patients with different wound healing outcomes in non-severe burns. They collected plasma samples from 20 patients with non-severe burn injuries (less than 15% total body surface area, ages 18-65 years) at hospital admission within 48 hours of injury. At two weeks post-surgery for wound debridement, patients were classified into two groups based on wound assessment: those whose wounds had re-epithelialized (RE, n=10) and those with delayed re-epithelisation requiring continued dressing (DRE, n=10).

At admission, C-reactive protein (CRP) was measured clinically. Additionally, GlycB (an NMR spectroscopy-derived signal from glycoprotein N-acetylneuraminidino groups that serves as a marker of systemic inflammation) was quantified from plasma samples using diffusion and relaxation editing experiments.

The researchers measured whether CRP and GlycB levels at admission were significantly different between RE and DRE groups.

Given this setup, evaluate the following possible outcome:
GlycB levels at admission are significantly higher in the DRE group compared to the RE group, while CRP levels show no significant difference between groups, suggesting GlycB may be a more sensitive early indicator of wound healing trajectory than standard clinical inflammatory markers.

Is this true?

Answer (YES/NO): NO